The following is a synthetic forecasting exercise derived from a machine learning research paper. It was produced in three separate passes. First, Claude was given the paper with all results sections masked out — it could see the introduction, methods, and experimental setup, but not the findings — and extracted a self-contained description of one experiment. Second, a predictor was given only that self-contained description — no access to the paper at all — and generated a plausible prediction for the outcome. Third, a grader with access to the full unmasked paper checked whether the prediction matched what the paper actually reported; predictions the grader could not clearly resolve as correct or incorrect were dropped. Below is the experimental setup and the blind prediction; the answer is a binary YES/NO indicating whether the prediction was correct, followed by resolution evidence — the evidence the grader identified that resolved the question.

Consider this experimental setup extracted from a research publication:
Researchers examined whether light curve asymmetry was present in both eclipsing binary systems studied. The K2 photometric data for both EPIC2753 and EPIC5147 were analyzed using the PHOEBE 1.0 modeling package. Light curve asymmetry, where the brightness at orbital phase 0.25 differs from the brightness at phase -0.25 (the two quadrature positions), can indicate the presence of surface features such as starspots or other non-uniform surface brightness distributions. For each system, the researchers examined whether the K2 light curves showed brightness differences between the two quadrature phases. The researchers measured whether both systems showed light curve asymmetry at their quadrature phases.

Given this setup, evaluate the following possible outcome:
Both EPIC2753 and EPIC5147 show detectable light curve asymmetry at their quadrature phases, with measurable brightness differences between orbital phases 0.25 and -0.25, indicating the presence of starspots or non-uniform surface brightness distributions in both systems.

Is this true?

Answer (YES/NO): NO